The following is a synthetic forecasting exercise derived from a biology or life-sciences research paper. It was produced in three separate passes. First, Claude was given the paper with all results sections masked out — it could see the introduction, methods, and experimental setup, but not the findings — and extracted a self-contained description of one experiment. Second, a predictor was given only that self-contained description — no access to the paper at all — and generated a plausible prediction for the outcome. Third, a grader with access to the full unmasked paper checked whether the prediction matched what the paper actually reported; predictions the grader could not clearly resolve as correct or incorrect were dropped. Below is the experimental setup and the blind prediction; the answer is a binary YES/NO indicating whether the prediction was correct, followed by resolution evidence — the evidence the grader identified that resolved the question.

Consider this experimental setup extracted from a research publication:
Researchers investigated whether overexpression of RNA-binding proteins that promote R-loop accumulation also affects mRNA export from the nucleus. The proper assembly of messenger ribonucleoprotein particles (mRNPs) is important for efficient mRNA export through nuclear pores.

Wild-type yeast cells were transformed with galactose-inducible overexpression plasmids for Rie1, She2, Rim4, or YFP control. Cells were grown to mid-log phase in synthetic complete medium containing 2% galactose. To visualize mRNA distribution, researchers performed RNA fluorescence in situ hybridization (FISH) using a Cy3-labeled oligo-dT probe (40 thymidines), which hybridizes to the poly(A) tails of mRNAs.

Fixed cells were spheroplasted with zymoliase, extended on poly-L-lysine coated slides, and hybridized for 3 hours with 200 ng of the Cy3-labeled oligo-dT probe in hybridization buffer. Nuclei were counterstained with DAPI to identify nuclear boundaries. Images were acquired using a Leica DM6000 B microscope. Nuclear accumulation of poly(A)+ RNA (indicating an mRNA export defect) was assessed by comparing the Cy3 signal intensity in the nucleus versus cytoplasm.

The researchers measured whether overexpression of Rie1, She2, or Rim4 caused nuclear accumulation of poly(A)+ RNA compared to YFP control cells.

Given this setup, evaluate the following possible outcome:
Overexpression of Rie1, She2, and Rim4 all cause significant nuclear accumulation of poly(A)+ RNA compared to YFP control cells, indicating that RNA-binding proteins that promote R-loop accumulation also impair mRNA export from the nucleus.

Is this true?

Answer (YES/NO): NO